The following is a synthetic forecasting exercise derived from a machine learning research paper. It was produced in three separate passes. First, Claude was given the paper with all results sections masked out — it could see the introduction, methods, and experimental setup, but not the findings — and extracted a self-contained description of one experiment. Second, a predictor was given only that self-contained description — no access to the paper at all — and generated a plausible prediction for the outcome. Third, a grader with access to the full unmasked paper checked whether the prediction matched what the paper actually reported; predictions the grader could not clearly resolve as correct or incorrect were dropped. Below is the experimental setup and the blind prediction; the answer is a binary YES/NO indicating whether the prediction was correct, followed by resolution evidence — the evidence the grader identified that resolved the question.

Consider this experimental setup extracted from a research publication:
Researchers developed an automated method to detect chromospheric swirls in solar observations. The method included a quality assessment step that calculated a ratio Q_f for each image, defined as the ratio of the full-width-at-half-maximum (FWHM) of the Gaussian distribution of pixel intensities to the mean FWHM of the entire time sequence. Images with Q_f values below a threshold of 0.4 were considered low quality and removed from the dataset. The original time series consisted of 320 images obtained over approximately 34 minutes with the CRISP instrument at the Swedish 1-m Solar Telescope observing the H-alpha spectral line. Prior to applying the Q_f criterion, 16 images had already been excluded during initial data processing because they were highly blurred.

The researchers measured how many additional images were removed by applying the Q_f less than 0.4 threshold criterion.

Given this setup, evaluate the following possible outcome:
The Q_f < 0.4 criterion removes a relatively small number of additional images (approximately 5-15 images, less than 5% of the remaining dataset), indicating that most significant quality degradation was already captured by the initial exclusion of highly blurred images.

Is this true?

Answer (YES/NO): YES